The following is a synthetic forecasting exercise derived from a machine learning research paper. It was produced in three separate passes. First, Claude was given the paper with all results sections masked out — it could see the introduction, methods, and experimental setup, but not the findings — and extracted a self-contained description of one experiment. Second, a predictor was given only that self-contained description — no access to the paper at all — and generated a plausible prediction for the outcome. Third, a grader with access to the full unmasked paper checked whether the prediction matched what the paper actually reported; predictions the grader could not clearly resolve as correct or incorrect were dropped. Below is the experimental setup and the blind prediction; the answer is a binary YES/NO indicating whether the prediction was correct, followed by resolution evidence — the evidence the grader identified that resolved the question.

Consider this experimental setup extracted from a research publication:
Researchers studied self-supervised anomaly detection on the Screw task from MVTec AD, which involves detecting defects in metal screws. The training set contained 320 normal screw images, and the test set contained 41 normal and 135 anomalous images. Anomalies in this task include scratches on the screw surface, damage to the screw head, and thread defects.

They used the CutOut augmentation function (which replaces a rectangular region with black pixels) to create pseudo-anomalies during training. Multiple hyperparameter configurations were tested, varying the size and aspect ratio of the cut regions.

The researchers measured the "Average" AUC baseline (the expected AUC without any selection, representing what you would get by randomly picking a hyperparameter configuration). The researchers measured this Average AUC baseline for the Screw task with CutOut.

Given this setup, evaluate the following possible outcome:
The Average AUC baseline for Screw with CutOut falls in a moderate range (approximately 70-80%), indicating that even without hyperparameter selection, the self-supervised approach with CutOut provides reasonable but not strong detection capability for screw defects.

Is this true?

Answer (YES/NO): NO